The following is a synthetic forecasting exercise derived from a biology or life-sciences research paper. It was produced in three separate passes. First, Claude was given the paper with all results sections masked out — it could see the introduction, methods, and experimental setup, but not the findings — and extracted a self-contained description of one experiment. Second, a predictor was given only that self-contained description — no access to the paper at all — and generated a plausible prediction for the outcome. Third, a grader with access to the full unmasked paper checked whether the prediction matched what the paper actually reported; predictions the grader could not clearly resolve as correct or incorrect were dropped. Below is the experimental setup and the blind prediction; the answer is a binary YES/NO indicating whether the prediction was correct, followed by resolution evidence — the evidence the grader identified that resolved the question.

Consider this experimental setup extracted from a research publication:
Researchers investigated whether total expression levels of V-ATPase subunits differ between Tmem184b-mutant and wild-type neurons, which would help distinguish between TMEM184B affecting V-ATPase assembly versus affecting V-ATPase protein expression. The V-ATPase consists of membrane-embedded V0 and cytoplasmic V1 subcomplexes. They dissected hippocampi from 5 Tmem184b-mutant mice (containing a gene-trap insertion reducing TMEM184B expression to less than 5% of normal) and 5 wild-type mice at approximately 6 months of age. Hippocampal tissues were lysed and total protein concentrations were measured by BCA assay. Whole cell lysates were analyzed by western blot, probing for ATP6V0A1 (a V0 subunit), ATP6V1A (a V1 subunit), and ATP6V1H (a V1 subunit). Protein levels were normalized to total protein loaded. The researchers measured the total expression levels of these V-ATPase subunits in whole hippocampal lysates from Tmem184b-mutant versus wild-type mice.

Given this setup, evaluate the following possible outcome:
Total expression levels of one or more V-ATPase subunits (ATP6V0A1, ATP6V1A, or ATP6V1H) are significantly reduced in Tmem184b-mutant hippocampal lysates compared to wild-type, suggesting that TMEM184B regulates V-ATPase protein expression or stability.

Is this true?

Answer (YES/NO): NO